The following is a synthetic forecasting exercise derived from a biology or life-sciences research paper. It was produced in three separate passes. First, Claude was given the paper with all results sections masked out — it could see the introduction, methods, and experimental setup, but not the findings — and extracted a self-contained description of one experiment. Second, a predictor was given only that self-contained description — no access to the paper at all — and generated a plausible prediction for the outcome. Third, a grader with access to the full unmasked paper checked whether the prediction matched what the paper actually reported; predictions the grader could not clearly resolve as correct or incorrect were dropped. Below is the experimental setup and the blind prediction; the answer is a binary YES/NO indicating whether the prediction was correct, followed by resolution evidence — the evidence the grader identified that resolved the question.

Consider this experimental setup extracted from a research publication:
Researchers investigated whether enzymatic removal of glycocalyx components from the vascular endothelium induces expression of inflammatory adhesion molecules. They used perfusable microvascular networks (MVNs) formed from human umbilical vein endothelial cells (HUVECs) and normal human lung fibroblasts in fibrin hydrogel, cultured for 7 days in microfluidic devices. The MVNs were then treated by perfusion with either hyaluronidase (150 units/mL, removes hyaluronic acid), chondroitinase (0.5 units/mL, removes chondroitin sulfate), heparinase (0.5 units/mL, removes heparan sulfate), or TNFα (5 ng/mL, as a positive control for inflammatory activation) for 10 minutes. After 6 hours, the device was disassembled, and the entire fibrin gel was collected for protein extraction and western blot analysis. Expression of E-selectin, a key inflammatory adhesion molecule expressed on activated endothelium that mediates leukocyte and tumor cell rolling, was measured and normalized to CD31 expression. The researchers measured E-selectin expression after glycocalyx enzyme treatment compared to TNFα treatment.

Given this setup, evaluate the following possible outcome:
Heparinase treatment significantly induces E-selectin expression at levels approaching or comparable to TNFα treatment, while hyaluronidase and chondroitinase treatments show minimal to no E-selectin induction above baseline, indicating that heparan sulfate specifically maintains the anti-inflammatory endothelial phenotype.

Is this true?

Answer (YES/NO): NO